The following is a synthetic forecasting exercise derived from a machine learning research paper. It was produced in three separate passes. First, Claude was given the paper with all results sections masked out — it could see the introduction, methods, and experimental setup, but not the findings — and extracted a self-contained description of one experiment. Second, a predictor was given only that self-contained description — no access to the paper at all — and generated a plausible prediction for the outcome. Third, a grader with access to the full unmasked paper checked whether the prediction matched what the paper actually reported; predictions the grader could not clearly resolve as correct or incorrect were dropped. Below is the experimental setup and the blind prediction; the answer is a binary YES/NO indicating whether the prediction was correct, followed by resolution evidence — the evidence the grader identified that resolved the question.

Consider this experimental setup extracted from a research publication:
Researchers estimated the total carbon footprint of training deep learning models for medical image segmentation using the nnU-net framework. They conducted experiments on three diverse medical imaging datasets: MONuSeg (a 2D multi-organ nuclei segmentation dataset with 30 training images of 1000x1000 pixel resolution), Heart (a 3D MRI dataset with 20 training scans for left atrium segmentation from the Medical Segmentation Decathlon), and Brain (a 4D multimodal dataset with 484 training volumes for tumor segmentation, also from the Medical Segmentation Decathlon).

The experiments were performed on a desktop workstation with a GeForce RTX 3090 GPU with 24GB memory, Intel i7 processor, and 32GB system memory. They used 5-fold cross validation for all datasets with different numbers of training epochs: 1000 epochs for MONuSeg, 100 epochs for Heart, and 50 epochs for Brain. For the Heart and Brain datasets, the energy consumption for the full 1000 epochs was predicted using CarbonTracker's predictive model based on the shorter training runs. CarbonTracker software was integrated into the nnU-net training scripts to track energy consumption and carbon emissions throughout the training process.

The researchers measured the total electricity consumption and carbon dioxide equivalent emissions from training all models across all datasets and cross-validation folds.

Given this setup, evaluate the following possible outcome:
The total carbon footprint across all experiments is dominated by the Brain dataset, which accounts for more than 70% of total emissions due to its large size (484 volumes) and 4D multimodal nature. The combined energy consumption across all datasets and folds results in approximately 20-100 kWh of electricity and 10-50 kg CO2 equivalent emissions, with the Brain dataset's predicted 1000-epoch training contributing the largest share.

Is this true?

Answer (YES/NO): NO